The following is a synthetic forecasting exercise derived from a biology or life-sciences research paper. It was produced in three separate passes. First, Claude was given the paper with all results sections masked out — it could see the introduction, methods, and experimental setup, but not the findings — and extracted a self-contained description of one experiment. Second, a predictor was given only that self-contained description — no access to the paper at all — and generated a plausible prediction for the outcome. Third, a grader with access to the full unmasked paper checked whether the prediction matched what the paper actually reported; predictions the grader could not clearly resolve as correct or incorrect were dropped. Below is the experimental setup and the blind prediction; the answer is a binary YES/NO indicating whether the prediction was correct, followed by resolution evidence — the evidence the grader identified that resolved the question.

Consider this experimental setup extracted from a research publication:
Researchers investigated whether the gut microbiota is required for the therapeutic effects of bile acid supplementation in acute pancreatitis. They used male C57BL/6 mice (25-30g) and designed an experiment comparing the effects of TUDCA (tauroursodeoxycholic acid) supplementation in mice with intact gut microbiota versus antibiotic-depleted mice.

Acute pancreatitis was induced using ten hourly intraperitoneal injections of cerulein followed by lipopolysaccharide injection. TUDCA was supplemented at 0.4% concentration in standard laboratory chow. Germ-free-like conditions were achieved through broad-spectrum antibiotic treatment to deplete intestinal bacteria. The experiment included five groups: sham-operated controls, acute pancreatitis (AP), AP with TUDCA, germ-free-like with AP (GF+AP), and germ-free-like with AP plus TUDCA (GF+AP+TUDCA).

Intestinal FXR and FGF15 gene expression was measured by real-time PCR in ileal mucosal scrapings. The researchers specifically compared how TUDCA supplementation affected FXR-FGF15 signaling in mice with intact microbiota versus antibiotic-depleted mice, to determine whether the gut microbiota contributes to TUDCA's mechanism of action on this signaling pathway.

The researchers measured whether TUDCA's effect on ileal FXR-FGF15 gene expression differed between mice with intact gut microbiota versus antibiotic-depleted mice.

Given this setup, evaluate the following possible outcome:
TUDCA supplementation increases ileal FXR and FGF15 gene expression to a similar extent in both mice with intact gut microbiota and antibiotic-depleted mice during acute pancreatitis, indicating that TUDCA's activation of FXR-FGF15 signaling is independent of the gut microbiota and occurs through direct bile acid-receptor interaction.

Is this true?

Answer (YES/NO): NO